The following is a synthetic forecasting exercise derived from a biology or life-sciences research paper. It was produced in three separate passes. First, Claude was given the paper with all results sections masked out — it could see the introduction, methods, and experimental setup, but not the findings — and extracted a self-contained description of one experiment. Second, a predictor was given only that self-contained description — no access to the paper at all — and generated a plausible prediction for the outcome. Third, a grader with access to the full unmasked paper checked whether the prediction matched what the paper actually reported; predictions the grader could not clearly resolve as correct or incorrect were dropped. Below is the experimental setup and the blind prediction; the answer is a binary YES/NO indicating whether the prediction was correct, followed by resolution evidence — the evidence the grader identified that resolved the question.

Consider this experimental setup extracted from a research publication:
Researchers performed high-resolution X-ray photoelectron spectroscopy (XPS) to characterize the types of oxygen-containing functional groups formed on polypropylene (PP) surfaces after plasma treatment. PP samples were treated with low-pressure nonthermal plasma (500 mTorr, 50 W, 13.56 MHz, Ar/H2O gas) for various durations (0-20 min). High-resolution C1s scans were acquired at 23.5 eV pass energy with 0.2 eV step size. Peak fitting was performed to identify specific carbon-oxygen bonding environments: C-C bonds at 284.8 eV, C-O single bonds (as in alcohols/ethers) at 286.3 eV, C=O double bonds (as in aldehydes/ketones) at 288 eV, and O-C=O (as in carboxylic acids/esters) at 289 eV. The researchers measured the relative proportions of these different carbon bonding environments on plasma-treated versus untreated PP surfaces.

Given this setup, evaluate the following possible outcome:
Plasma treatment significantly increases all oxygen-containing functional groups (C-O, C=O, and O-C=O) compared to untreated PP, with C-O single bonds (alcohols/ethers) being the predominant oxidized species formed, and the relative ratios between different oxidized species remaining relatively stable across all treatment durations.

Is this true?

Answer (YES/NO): NO